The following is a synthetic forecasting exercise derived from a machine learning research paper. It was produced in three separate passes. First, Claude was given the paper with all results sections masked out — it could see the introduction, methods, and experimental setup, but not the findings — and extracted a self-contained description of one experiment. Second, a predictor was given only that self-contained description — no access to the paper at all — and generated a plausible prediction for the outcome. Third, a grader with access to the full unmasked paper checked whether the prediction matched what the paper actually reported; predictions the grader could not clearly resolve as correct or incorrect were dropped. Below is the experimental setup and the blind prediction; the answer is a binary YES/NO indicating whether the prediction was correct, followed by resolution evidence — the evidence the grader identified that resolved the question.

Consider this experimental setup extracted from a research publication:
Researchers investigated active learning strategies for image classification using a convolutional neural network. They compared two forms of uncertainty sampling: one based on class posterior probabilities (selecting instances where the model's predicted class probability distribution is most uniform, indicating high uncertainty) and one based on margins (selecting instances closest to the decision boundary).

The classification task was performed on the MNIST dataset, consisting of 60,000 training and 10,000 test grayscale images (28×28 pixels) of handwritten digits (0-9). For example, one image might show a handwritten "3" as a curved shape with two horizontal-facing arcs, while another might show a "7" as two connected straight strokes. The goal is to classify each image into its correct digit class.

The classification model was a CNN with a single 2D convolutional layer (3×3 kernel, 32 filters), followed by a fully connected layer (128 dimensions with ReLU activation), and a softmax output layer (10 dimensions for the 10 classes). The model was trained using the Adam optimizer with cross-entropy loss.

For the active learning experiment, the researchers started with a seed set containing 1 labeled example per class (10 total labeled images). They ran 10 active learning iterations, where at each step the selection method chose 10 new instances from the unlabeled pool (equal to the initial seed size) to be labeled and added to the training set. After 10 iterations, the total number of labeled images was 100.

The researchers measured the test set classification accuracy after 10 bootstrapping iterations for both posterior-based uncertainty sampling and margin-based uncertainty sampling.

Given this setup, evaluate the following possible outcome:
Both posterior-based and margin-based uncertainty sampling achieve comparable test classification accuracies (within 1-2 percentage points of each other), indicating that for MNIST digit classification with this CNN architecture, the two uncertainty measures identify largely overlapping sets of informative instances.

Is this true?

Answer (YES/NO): NO